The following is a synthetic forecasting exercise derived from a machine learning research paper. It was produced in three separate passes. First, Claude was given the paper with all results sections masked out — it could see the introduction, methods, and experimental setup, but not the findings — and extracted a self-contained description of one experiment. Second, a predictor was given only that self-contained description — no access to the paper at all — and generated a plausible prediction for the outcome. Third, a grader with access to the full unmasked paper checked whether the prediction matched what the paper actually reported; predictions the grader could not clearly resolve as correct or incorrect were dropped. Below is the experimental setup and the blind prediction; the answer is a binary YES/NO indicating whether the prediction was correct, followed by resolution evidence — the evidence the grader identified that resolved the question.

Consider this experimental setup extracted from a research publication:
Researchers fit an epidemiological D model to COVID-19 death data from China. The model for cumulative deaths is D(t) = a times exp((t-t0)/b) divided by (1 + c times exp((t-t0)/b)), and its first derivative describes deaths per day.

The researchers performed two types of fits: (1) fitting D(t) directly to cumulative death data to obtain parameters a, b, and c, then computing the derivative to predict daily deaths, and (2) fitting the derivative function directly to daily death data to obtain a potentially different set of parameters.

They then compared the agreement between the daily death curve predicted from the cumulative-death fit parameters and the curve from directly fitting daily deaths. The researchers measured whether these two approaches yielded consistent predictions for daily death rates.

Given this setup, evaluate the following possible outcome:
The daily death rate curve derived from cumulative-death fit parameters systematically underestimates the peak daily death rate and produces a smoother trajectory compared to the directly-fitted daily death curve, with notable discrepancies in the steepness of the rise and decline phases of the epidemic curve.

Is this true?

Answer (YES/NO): NO